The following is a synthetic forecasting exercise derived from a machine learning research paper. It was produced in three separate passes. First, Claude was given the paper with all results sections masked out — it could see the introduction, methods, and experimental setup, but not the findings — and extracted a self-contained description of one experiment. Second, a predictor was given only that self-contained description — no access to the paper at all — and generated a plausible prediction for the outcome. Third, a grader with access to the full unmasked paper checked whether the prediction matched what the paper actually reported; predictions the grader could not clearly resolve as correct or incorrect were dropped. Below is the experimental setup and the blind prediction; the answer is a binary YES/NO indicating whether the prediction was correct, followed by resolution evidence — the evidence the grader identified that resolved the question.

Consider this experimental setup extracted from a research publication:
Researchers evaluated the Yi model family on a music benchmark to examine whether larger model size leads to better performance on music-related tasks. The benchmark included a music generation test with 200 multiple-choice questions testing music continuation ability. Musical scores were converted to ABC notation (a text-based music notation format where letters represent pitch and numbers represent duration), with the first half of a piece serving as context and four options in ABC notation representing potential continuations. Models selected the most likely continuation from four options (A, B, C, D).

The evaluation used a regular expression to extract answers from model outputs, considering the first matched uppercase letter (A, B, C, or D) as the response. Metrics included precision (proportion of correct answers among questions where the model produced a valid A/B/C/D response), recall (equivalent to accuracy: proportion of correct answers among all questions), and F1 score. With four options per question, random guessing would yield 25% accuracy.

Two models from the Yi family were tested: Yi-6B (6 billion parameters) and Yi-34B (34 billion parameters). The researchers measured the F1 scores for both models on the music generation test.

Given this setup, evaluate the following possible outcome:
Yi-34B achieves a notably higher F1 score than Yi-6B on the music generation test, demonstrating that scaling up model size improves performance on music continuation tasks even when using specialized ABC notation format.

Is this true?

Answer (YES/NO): NO